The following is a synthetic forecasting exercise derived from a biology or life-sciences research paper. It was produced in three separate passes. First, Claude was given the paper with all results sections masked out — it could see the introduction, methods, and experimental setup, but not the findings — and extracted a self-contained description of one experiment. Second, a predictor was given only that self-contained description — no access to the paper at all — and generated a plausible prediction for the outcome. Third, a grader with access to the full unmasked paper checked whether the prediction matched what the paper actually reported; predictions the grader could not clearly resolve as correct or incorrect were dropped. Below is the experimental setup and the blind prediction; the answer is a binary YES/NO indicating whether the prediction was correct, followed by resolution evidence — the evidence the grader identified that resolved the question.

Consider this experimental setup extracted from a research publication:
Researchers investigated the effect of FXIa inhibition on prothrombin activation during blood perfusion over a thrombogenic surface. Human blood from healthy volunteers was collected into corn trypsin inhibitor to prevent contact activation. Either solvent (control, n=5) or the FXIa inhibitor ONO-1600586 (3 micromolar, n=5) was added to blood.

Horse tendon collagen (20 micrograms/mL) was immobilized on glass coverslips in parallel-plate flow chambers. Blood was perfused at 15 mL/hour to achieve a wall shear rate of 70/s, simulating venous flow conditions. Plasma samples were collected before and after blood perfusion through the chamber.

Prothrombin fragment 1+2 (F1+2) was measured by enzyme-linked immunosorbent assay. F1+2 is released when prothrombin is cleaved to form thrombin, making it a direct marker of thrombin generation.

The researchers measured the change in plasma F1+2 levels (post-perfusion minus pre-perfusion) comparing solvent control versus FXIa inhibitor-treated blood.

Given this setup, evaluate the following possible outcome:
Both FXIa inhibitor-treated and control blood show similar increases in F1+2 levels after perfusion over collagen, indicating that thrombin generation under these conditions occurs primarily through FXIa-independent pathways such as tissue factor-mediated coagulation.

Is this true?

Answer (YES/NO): NO